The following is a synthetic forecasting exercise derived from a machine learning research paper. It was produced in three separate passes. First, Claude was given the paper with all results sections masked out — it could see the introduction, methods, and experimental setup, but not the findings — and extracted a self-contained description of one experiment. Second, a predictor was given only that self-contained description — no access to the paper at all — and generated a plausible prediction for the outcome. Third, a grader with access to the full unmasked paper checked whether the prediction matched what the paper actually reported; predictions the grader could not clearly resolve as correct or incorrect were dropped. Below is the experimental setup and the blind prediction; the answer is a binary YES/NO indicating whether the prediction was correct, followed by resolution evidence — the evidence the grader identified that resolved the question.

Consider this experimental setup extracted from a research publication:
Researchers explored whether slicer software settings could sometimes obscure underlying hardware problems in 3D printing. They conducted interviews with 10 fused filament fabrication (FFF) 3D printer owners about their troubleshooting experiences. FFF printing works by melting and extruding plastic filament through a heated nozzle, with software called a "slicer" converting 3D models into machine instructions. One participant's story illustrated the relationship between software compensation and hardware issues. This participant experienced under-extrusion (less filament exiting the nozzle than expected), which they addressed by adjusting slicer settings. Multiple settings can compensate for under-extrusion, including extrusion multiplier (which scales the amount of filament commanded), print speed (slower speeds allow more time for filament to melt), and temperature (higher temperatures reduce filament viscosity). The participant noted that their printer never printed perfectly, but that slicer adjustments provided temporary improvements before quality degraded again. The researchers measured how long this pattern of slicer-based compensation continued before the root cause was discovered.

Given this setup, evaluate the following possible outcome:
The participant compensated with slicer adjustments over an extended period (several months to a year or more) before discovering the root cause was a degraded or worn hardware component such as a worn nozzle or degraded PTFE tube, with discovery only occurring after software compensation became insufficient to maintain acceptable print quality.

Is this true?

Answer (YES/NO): NO